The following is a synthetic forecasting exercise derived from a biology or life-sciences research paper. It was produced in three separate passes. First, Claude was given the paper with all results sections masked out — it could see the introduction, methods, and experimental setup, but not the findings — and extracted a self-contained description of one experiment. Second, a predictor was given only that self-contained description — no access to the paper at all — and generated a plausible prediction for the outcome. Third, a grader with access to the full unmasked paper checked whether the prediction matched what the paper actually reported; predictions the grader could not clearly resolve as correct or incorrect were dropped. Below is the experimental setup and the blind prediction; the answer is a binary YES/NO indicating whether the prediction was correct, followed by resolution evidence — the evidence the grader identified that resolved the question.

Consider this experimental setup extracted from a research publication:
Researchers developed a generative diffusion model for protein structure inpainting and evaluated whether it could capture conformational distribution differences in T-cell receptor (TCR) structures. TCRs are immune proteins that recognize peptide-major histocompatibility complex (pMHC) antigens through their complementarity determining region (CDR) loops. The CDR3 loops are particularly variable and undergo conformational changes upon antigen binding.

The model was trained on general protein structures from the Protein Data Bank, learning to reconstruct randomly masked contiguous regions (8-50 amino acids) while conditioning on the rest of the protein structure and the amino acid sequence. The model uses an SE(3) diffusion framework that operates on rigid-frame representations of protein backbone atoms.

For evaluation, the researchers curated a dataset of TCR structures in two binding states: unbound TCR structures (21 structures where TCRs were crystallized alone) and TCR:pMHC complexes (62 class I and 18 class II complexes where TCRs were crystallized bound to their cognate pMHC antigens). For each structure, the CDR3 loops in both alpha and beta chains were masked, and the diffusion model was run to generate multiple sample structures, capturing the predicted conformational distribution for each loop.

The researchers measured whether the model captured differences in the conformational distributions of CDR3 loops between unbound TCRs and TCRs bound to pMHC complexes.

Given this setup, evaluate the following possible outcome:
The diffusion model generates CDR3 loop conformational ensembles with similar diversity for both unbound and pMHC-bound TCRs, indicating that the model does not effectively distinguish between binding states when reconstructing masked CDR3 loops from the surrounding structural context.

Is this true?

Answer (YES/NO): NO